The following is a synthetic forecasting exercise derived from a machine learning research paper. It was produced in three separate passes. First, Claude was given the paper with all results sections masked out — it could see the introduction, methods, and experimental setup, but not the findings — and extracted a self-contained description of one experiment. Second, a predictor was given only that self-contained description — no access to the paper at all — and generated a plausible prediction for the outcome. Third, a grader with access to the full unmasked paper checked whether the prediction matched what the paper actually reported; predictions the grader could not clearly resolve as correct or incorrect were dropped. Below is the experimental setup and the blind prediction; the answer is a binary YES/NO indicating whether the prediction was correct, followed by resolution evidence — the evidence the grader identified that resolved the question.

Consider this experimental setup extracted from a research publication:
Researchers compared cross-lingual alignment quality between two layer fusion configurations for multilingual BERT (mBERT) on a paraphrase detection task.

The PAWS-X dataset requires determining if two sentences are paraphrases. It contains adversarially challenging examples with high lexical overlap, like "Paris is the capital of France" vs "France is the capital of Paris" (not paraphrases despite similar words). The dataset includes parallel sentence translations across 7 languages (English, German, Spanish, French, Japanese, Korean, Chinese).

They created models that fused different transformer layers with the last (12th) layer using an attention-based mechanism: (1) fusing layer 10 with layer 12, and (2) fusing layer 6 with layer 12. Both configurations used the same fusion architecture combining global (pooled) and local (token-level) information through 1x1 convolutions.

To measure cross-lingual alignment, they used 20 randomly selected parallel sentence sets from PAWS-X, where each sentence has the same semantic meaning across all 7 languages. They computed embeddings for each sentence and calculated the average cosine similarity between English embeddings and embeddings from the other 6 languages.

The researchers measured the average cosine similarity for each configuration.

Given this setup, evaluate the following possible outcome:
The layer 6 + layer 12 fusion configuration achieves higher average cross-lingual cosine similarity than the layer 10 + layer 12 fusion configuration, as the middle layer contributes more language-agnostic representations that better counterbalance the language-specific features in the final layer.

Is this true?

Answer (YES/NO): YES